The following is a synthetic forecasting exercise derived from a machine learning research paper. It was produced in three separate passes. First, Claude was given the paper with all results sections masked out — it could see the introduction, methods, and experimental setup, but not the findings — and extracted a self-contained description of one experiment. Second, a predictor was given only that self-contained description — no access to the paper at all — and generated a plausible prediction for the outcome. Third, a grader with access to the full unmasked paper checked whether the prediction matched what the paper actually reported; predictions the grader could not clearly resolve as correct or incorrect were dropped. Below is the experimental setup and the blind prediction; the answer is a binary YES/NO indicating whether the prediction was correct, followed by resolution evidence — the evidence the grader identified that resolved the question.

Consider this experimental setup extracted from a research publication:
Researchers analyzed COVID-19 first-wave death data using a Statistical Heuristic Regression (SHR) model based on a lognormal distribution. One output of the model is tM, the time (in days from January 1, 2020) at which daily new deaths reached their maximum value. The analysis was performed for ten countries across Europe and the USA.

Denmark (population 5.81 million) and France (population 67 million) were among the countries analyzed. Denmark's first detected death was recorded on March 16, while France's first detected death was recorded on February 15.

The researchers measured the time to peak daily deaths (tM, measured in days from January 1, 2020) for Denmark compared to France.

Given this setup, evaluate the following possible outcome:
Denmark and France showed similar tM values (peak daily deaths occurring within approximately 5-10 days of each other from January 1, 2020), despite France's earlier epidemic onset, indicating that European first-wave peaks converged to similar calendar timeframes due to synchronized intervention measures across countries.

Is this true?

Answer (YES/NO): NO